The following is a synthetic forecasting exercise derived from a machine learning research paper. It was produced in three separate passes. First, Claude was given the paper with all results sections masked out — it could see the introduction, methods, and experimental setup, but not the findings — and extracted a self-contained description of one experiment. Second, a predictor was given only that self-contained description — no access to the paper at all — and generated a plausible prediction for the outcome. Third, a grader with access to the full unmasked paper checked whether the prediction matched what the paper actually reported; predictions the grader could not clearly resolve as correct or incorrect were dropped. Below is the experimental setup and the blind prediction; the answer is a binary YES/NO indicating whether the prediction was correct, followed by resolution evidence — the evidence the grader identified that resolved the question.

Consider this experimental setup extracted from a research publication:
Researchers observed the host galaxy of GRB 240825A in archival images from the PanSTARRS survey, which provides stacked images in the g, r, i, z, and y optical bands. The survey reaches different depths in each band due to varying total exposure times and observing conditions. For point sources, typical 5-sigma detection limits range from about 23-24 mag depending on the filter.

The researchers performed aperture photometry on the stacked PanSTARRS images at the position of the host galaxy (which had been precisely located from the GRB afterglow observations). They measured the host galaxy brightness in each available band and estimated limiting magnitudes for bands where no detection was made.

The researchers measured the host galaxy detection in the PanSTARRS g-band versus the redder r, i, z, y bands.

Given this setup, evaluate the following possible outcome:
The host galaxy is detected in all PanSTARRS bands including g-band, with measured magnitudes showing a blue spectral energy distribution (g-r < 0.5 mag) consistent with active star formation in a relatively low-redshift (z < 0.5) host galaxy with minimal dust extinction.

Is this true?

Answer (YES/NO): NO